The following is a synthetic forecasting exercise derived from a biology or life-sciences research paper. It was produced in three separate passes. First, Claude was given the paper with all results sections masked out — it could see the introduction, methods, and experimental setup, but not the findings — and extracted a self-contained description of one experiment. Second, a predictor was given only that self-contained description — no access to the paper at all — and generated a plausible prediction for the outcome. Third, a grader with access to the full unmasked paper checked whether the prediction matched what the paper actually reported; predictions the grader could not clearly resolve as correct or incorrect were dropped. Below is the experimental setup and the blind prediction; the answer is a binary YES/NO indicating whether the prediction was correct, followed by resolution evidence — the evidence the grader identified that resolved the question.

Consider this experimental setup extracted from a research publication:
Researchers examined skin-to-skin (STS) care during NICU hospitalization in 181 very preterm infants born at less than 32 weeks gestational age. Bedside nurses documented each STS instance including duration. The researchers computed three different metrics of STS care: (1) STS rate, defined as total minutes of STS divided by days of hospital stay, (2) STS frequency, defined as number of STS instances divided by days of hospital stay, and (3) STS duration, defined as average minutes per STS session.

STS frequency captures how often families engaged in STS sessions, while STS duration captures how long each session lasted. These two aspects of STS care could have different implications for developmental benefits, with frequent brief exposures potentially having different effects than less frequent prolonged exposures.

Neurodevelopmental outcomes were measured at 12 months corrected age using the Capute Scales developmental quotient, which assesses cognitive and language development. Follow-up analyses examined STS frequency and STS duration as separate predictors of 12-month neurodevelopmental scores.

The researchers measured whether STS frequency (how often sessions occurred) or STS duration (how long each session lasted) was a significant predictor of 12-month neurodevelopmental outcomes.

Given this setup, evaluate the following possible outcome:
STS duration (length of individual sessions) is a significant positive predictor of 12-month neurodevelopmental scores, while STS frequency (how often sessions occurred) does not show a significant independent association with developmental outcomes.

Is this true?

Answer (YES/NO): NO